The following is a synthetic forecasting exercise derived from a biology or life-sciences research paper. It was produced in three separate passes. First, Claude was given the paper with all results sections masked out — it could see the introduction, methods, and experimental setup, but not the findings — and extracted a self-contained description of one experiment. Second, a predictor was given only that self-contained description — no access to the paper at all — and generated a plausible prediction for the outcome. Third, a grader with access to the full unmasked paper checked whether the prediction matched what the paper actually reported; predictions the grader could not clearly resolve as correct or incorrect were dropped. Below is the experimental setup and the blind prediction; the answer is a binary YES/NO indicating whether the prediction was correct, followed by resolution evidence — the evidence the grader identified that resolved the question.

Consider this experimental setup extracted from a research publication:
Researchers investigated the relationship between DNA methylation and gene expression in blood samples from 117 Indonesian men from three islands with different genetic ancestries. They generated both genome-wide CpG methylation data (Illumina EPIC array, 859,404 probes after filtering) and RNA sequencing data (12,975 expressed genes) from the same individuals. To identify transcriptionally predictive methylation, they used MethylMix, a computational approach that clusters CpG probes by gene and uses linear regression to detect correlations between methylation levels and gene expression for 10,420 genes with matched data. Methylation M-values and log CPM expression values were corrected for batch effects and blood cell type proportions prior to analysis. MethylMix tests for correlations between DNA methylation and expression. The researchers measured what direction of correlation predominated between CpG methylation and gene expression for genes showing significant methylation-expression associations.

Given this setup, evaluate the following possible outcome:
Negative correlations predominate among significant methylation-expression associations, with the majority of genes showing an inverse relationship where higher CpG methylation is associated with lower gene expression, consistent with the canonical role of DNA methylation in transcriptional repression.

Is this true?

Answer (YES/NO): YES